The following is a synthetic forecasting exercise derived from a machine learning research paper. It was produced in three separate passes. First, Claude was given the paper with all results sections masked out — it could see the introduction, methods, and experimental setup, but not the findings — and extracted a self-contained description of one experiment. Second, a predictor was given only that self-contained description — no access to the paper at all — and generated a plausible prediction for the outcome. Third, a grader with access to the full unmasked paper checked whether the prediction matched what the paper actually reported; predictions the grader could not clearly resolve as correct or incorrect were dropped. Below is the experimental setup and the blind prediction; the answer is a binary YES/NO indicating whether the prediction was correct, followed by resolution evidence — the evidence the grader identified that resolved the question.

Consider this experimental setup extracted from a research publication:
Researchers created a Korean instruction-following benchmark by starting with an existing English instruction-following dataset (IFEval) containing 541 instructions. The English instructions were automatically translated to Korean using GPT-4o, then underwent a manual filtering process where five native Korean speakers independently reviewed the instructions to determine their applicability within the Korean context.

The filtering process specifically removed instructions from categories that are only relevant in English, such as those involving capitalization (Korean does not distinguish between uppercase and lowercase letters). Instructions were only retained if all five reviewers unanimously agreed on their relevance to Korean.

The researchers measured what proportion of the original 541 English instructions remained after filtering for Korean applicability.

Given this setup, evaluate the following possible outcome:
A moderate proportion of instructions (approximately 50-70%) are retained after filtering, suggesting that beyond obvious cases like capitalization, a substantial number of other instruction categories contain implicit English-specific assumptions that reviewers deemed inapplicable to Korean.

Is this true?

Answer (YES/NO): NO